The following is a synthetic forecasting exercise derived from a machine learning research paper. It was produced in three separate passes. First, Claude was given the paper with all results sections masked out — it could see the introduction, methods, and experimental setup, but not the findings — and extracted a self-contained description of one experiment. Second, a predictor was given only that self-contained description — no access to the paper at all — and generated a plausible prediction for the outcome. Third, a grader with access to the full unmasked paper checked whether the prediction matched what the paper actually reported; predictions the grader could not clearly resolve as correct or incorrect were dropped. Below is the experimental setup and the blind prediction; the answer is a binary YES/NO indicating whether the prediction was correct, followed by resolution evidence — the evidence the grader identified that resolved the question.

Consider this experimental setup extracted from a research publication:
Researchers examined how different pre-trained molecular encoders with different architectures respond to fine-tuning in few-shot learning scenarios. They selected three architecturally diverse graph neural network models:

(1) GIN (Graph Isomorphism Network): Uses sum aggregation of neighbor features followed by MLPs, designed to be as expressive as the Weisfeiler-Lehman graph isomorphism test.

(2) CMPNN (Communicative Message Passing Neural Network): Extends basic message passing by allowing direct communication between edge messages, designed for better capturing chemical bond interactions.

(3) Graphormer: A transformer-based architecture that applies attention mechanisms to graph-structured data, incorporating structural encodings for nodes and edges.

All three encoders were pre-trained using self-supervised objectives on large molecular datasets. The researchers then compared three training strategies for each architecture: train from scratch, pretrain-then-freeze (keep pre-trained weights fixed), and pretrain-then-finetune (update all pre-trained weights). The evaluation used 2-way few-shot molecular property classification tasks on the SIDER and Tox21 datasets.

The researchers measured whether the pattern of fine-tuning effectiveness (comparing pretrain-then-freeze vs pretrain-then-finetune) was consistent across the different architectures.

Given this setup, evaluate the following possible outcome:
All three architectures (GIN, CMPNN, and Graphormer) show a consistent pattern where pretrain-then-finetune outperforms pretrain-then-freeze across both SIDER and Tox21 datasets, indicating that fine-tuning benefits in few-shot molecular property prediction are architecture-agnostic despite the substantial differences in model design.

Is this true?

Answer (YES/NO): NO